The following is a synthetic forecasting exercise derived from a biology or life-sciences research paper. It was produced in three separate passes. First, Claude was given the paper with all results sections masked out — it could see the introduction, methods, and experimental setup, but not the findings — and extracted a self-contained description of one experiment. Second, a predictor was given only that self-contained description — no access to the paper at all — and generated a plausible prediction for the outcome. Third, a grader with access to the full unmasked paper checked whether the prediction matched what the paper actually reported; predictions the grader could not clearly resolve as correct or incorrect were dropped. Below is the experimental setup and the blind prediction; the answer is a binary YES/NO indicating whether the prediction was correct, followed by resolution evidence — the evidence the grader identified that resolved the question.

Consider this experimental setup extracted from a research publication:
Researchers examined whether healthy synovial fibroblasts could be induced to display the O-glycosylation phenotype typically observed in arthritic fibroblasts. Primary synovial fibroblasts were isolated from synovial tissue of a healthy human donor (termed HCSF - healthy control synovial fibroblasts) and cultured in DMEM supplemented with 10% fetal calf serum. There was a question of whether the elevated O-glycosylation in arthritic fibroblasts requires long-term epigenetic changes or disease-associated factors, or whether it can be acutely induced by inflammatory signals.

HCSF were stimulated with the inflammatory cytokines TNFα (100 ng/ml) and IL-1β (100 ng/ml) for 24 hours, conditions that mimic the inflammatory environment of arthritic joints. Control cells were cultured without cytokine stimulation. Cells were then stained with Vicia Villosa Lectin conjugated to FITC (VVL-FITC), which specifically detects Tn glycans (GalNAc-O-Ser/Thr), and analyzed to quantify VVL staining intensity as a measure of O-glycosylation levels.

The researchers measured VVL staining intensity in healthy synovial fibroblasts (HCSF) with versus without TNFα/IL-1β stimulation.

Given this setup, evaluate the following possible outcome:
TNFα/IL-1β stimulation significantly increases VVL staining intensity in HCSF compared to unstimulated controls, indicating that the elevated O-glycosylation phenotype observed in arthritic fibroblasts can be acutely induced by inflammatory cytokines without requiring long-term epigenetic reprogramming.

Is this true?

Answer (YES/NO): NO